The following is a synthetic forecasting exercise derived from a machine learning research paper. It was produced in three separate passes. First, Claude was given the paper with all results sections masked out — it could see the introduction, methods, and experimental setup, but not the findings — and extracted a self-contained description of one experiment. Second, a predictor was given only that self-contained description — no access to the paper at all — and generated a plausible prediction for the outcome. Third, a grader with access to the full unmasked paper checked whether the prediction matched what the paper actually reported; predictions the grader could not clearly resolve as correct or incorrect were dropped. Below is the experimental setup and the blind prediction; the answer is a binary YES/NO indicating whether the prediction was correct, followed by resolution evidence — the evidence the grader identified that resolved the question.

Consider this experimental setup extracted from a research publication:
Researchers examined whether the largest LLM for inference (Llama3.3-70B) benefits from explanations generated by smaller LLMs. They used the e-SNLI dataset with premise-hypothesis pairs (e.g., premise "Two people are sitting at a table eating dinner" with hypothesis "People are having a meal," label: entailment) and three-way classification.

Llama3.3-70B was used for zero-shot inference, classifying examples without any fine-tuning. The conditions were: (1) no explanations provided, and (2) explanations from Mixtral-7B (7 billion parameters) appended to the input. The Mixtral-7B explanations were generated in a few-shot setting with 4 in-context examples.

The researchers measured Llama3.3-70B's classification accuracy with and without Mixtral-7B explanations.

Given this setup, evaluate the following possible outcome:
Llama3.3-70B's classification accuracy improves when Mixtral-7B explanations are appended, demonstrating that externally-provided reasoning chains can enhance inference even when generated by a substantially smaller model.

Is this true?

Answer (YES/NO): NO